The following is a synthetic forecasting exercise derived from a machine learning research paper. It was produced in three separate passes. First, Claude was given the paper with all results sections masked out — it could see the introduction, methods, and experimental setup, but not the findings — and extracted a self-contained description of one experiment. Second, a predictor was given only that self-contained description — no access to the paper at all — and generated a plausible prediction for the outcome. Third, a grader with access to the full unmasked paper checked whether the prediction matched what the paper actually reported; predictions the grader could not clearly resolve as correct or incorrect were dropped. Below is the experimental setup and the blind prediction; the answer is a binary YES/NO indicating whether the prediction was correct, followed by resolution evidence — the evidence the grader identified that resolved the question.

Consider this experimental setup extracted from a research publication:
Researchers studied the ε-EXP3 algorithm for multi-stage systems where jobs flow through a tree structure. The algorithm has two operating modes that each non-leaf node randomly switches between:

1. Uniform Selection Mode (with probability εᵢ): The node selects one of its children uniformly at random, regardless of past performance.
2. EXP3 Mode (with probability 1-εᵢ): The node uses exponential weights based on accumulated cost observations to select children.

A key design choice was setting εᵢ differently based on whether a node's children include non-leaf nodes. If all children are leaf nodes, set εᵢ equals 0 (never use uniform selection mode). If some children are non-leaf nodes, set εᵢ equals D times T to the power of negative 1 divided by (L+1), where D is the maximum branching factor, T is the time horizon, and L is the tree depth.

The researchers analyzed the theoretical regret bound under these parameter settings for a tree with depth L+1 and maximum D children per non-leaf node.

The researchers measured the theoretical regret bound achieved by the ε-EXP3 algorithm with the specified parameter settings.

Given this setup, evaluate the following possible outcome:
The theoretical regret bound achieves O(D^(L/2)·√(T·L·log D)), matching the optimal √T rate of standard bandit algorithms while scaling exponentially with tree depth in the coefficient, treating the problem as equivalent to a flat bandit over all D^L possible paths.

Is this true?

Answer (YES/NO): NO